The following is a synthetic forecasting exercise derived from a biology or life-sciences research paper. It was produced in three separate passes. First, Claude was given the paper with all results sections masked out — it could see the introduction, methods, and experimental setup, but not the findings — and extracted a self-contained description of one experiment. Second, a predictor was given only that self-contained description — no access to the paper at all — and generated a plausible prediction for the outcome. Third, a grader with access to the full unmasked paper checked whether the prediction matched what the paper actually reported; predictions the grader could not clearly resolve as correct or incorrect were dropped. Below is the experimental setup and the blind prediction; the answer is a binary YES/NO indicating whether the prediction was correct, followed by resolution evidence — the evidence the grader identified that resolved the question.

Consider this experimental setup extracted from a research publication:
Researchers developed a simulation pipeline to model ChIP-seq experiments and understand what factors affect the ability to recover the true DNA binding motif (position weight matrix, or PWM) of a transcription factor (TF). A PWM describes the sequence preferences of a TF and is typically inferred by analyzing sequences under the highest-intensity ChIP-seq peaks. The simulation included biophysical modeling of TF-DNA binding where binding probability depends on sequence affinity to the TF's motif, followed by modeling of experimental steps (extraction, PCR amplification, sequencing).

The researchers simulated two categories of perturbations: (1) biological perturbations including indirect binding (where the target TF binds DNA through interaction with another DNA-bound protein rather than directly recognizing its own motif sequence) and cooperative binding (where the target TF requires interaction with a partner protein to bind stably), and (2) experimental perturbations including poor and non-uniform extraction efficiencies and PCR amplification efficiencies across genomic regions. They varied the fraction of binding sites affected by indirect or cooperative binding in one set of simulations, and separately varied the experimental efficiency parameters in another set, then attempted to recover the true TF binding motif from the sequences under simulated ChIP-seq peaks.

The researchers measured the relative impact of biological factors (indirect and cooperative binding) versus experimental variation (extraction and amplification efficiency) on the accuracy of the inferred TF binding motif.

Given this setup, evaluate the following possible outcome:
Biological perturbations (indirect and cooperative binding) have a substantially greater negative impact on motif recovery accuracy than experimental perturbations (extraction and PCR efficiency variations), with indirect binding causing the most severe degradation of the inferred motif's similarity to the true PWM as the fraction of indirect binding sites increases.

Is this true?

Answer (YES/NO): YES